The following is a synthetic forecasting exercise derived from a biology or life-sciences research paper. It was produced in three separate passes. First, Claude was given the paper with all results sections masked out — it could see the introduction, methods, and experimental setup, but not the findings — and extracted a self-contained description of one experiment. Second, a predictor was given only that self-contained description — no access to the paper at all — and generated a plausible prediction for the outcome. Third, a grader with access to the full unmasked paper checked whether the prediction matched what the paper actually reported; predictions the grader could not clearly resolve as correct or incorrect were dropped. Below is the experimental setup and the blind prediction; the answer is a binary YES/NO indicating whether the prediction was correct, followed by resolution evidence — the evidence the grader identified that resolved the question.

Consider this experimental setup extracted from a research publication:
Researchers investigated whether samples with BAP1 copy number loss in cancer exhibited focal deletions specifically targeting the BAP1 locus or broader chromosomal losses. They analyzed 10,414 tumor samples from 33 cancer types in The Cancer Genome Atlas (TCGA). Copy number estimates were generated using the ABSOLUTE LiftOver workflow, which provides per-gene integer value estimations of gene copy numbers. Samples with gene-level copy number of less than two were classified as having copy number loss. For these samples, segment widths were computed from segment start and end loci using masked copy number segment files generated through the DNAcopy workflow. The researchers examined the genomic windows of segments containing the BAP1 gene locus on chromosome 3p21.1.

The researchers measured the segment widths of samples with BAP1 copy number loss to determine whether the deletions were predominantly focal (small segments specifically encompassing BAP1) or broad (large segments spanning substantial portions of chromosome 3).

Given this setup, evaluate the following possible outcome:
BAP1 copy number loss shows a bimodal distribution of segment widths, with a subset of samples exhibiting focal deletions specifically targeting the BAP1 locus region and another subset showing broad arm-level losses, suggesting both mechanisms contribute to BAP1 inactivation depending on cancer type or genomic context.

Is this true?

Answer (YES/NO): NO